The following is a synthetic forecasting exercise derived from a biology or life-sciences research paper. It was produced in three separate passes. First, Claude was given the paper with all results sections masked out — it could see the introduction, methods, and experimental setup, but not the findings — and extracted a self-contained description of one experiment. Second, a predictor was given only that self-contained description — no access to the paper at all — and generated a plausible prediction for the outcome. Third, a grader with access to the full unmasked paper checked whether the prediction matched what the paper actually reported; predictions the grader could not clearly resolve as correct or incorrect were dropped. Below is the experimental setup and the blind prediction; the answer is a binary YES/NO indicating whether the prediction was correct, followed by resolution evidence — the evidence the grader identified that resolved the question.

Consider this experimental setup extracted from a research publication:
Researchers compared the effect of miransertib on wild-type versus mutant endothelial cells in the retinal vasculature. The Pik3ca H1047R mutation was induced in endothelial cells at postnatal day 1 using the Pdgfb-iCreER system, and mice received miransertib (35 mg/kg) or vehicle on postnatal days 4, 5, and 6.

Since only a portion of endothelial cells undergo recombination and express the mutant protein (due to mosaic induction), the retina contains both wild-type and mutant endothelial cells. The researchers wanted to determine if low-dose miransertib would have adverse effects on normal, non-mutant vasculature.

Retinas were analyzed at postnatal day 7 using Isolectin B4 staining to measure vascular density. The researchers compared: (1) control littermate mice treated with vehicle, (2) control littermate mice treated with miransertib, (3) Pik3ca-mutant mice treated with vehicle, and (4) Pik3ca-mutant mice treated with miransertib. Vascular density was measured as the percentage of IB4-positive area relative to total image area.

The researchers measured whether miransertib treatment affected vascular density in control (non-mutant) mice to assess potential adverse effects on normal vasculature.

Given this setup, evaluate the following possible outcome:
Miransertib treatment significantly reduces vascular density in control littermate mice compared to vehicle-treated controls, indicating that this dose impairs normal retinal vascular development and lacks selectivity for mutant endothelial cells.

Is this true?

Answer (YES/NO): NO